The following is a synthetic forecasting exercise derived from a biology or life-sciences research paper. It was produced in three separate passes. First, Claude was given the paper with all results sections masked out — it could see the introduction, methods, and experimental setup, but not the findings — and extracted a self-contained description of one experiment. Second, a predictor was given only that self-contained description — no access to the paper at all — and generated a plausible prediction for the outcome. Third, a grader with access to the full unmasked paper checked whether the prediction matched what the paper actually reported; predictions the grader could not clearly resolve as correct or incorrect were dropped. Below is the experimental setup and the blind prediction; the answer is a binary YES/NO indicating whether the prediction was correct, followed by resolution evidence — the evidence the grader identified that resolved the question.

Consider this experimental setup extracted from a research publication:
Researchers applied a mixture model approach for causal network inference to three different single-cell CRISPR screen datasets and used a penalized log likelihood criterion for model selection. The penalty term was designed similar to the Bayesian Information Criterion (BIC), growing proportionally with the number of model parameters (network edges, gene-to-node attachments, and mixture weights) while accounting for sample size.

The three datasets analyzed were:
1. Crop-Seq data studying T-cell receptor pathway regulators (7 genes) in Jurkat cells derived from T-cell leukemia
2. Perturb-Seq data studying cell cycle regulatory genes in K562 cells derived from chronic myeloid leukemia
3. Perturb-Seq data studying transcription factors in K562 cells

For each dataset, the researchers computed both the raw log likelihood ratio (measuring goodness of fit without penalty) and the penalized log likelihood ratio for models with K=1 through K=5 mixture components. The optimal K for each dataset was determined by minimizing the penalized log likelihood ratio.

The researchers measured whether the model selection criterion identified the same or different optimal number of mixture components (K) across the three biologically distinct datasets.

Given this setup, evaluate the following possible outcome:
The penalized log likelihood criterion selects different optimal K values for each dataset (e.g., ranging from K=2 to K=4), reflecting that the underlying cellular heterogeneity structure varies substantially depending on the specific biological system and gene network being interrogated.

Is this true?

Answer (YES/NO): NO